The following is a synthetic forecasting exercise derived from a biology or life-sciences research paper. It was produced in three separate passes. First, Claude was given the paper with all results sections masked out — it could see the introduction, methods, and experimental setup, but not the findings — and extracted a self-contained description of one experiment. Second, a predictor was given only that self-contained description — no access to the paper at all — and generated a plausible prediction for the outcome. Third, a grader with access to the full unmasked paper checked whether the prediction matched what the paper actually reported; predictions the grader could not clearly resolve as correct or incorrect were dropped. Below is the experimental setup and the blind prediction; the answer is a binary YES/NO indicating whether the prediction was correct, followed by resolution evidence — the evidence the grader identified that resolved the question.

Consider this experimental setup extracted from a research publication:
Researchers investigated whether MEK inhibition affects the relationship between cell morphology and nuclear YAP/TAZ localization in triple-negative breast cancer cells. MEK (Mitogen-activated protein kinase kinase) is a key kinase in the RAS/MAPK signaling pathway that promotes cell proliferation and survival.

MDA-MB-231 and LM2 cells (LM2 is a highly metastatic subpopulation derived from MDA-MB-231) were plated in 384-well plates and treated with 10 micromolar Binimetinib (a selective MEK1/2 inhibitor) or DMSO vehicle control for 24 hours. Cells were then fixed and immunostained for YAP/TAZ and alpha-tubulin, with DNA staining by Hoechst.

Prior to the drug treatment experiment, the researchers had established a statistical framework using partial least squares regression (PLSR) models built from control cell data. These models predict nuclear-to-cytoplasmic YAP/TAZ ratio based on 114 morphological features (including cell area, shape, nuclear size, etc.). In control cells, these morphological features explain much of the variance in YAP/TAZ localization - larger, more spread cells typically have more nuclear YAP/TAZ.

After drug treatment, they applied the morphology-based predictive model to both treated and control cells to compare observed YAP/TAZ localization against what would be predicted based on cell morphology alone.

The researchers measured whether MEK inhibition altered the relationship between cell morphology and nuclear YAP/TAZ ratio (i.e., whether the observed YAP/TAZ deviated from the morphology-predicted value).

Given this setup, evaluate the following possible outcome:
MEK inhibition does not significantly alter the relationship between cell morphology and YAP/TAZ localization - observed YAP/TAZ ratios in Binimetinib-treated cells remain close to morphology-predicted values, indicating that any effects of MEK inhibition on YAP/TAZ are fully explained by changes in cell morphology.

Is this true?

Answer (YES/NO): NO